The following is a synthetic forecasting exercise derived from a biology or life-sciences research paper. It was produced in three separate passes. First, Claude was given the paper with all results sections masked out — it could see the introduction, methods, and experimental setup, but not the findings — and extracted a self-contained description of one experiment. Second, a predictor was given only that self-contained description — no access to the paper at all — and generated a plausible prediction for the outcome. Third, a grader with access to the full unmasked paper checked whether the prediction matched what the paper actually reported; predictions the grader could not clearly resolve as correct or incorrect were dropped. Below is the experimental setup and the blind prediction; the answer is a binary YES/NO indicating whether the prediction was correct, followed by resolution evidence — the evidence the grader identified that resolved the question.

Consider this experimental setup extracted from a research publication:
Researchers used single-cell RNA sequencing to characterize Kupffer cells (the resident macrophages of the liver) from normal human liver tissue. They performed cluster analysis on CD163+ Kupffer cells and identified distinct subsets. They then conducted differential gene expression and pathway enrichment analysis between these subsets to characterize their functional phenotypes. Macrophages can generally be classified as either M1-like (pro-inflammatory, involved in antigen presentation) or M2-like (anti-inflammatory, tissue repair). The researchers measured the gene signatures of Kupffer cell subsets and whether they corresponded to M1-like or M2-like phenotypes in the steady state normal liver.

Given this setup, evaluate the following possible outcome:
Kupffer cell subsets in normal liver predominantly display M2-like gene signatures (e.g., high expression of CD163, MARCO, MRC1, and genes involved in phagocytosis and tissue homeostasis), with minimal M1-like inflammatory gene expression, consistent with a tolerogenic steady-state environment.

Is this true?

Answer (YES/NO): NO